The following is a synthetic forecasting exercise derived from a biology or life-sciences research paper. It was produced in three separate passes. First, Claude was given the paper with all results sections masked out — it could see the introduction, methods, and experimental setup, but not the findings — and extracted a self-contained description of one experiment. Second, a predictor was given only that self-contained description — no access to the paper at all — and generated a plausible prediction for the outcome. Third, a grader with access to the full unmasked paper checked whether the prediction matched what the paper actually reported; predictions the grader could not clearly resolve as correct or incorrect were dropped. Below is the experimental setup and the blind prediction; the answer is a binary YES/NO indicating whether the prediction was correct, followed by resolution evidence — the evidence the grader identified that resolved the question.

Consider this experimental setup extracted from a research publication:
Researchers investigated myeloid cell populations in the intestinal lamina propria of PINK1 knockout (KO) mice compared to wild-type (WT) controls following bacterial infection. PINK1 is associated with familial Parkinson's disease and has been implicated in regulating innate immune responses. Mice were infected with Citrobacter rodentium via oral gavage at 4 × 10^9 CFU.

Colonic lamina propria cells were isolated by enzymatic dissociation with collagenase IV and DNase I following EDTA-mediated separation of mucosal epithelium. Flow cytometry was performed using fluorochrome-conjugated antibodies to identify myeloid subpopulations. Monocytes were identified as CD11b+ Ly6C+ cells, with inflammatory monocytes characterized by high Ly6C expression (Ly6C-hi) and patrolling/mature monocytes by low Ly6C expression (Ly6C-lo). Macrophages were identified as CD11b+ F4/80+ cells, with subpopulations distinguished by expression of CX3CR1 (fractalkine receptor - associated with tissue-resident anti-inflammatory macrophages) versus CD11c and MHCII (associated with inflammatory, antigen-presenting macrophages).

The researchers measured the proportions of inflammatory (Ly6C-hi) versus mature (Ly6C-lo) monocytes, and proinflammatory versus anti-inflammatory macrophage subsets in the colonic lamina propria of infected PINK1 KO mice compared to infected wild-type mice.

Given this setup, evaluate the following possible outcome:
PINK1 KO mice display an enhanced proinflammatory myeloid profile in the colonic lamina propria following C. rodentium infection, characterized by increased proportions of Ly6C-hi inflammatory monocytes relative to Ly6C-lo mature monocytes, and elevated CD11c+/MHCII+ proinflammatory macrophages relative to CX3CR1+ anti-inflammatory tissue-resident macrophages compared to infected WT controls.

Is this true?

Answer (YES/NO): NO